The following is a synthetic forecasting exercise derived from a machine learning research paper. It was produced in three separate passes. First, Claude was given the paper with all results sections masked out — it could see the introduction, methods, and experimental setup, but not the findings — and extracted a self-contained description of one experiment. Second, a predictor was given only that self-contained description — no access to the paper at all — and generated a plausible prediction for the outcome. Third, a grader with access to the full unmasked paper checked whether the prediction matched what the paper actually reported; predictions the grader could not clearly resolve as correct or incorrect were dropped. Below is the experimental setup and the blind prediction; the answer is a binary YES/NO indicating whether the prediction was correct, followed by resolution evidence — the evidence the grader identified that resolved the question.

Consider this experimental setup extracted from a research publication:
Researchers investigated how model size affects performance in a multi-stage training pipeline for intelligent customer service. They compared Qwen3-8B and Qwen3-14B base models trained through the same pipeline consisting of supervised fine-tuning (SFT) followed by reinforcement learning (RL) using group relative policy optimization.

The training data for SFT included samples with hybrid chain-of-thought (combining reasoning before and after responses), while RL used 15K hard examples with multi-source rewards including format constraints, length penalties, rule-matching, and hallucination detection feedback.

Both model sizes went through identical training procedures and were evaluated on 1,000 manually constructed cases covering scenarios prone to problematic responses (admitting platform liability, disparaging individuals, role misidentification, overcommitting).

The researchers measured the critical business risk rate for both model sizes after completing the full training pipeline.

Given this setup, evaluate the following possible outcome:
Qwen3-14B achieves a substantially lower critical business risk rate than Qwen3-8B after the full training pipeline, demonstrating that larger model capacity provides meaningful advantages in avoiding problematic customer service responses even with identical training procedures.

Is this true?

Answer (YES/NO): NO